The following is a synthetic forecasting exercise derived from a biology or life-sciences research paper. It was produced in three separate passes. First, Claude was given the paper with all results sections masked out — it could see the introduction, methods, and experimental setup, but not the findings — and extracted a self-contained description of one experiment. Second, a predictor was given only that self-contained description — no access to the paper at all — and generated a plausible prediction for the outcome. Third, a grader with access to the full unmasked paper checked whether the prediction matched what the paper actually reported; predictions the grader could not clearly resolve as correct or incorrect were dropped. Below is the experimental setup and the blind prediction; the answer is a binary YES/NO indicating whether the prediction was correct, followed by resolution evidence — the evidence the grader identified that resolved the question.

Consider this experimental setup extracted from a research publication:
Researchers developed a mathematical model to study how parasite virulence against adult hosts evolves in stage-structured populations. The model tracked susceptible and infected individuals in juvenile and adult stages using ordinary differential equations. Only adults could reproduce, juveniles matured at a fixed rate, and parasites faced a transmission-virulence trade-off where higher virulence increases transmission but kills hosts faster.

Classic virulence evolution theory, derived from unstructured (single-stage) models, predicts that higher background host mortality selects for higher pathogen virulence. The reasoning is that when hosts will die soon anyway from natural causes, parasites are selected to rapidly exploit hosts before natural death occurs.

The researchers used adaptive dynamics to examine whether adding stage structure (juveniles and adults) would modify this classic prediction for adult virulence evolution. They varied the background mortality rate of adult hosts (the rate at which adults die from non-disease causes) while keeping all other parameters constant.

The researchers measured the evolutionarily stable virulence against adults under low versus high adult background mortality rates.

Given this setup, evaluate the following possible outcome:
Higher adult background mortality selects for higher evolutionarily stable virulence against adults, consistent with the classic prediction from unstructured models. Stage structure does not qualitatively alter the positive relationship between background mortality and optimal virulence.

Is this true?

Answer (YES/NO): YES